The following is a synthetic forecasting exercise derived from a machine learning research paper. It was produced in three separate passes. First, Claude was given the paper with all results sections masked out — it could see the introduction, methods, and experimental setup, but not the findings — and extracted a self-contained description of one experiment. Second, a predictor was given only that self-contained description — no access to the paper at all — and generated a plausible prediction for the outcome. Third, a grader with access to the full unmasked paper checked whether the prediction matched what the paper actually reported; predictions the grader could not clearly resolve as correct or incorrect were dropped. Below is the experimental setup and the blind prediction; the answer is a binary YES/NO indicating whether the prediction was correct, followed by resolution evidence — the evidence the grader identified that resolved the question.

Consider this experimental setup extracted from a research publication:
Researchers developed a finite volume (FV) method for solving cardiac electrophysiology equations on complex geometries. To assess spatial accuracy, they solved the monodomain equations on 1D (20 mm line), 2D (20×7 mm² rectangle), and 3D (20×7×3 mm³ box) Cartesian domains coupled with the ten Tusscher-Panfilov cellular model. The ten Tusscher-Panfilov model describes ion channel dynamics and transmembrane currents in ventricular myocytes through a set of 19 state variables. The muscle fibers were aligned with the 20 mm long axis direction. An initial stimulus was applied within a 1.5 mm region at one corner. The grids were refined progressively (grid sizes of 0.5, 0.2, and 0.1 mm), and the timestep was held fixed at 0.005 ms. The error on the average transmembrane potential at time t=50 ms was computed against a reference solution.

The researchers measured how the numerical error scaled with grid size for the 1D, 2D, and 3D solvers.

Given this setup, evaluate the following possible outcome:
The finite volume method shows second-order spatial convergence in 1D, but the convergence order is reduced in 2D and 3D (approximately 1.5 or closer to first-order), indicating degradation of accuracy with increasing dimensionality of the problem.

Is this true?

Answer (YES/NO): NO